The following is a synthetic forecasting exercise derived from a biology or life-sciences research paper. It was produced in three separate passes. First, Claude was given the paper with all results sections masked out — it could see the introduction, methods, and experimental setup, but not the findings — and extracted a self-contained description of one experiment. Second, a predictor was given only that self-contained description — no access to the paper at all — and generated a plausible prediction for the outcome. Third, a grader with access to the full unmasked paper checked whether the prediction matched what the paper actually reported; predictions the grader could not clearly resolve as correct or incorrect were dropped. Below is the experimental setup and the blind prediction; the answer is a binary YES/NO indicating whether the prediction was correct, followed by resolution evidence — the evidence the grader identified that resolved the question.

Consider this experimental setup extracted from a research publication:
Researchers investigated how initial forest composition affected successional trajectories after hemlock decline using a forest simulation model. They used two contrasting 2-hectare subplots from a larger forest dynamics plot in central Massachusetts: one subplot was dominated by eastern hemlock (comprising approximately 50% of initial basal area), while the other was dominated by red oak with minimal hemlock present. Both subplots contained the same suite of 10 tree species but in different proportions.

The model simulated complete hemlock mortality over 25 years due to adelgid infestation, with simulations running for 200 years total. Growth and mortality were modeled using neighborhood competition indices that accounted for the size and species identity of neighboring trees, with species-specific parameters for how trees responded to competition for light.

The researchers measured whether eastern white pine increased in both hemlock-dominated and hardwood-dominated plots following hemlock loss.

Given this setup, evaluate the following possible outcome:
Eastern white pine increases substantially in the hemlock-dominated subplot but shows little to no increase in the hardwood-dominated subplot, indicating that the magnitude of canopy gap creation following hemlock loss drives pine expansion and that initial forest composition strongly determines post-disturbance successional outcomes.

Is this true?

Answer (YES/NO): YES